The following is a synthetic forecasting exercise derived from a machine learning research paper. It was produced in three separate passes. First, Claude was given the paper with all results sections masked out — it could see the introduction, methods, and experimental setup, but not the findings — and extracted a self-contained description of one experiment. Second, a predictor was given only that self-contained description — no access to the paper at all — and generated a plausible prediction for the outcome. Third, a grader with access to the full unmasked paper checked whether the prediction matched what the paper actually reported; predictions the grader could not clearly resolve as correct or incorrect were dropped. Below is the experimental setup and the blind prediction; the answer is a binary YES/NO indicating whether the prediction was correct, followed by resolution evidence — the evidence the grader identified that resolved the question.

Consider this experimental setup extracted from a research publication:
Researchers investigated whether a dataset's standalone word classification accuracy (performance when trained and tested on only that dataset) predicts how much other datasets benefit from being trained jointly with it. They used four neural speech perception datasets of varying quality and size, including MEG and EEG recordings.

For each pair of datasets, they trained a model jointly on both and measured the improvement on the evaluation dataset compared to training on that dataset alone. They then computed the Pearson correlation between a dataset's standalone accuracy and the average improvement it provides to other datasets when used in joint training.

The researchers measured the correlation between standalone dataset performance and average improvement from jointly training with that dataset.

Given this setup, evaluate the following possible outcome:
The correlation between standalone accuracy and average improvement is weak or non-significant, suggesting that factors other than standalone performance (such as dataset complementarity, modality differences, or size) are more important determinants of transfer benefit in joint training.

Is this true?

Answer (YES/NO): NO